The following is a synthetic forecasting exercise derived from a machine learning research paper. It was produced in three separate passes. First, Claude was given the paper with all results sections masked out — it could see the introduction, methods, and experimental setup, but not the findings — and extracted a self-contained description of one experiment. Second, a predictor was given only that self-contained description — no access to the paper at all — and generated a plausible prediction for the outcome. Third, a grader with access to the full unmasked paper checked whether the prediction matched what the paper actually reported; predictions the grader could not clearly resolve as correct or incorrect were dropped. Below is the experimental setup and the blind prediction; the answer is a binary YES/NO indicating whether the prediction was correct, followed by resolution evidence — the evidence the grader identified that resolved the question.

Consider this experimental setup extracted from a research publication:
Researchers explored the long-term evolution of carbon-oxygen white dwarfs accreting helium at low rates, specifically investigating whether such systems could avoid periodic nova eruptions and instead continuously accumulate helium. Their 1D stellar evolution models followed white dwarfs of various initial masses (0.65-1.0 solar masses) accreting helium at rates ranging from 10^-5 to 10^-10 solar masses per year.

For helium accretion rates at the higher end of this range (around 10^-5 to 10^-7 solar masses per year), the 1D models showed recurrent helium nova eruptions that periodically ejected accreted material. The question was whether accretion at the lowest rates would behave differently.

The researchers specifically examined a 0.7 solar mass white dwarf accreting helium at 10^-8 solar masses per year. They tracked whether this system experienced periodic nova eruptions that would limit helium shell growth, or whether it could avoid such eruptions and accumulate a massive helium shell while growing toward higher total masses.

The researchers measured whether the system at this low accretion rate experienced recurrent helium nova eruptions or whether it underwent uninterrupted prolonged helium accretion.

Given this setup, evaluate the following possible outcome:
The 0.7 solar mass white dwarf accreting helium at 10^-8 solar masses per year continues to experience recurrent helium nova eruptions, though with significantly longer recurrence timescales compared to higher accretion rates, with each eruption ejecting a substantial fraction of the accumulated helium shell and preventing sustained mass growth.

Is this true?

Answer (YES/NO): NO